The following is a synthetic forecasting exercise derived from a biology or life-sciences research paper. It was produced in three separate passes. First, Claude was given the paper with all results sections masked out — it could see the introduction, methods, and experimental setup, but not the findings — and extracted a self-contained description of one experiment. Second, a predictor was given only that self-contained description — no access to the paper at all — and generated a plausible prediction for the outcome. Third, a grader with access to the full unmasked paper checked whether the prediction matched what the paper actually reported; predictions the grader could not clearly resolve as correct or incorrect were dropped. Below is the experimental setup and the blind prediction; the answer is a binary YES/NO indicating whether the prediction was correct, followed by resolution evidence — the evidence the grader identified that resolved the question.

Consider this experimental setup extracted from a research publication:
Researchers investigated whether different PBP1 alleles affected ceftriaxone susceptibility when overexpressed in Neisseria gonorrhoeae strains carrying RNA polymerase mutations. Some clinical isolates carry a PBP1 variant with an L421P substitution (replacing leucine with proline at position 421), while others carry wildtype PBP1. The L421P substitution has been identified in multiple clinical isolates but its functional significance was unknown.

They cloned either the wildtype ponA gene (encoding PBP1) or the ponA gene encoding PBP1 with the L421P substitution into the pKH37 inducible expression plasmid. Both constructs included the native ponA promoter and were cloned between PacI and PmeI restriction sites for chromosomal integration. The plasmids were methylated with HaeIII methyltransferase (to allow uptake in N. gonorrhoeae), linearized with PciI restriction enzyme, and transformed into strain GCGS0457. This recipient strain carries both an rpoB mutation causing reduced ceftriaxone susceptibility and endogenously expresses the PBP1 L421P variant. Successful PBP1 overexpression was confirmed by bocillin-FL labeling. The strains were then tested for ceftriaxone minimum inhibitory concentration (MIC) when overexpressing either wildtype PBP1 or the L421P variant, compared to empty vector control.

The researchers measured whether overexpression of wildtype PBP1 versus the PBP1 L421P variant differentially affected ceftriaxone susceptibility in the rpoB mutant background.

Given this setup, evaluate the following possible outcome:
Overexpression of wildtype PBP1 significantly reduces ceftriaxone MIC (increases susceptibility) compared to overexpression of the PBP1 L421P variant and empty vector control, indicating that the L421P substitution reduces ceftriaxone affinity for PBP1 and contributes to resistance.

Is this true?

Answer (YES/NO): NO